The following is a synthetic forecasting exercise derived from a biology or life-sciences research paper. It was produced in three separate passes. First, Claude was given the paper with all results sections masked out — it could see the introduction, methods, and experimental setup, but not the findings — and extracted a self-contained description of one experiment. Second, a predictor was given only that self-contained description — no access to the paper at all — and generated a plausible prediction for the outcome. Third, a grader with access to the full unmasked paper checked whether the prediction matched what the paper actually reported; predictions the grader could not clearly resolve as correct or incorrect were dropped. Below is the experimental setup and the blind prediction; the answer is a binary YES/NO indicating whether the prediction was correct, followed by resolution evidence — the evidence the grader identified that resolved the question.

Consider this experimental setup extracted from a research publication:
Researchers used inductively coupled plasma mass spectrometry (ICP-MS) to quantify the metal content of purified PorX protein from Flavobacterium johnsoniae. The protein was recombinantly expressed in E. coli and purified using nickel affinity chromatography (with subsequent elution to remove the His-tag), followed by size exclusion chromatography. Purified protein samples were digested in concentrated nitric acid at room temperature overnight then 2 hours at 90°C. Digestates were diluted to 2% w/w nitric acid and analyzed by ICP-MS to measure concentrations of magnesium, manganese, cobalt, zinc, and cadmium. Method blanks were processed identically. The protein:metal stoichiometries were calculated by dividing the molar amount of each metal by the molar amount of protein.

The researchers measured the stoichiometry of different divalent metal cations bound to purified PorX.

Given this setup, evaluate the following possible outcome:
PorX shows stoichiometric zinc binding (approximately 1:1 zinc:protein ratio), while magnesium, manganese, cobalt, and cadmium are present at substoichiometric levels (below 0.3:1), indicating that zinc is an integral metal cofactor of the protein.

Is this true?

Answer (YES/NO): NO